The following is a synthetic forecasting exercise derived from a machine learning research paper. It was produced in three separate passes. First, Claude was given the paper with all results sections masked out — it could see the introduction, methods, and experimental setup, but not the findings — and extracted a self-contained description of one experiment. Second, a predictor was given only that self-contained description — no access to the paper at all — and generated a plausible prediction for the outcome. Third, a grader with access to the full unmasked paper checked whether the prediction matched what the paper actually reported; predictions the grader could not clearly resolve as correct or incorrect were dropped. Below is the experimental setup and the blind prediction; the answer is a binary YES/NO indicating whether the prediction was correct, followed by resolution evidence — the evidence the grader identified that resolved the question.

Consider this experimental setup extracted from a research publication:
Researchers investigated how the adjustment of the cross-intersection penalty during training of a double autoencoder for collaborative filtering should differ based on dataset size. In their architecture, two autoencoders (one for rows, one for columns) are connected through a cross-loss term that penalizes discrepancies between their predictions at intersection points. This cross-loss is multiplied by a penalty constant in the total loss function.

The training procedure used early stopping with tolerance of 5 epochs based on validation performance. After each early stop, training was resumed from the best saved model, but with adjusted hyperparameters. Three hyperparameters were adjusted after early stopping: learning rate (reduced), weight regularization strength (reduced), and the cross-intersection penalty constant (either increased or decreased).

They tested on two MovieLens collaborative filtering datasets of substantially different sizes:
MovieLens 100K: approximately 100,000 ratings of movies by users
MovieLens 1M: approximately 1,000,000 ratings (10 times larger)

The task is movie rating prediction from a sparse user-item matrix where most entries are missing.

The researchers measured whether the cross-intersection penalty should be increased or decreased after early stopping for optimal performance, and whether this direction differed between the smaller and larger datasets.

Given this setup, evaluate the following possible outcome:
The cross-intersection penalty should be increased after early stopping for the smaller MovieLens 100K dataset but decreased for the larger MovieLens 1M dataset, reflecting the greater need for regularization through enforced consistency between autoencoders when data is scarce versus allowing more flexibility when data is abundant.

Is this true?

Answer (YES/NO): YES